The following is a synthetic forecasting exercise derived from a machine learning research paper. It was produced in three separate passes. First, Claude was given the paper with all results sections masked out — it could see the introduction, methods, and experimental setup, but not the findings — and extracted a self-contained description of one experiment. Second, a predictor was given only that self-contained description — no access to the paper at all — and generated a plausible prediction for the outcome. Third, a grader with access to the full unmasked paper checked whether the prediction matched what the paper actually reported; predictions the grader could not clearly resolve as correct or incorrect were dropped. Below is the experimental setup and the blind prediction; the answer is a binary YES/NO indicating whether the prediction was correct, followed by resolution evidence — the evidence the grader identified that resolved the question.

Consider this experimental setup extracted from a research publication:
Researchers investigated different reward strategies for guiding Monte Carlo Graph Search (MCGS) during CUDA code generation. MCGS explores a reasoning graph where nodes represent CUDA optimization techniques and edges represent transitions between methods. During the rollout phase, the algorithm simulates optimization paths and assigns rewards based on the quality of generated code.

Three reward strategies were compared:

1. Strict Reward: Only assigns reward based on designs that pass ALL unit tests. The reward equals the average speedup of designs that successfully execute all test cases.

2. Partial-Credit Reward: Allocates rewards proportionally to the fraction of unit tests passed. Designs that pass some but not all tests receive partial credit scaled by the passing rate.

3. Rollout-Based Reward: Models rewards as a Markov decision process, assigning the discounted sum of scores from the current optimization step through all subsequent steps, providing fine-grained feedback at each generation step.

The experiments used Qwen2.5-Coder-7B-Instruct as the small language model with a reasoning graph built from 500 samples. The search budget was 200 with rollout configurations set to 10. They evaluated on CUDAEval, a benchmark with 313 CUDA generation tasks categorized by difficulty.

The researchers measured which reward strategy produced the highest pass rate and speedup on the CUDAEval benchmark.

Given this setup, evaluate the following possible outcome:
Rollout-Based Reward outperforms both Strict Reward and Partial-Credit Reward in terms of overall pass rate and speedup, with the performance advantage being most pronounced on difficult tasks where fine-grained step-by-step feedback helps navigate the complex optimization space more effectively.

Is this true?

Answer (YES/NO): NO